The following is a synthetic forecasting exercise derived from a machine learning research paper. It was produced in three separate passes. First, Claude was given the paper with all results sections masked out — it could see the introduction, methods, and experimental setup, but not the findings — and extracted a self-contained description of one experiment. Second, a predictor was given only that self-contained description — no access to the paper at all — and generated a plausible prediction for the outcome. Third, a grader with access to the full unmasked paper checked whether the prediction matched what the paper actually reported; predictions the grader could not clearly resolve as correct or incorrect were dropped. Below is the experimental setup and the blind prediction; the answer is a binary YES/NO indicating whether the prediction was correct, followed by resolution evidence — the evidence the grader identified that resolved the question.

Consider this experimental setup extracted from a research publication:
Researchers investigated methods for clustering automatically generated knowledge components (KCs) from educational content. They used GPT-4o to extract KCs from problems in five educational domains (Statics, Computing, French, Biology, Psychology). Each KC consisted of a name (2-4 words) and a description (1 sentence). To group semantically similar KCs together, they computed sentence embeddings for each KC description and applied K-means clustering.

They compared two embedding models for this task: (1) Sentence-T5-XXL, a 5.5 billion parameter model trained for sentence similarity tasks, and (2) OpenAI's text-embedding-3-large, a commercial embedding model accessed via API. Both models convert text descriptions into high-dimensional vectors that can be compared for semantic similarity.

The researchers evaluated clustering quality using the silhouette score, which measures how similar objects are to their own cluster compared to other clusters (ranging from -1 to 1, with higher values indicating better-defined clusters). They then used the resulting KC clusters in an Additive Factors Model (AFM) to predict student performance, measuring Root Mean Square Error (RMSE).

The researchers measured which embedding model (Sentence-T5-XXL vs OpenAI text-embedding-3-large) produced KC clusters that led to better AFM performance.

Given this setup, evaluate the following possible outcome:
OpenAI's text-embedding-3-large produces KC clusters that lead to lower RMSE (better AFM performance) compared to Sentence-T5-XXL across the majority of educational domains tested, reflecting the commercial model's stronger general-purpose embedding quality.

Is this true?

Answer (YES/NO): YES